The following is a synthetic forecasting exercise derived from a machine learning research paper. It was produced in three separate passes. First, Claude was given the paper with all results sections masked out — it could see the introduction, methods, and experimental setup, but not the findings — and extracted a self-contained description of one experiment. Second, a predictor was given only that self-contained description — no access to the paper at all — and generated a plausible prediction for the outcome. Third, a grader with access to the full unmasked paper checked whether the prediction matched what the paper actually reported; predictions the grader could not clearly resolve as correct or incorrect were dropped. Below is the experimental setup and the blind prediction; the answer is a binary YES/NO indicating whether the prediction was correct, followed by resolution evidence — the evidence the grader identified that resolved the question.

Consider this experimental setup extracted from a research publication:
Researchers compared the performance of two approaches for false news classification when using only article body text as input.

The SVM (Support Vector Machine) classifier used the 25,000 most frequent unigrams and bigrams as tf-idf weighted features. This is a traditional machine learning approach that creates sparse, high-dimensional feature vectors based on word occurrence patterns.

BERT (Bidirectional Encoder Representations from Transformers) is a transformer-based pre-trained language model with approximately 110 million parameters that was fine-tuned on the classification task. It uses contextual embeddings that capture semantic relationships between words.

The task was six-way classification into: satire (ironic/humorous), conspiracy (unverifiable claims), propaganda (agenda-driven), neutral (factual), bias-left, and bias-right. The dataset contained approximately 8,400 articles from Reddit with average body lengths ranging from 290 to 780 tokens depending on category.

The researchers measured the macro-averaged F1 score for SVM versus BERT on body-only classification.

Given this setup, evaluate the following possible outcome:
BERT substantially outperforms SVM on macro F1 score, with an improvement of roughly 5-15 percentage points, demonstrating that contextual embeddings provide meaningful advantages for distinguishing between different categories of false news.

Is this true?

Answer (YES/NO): NO